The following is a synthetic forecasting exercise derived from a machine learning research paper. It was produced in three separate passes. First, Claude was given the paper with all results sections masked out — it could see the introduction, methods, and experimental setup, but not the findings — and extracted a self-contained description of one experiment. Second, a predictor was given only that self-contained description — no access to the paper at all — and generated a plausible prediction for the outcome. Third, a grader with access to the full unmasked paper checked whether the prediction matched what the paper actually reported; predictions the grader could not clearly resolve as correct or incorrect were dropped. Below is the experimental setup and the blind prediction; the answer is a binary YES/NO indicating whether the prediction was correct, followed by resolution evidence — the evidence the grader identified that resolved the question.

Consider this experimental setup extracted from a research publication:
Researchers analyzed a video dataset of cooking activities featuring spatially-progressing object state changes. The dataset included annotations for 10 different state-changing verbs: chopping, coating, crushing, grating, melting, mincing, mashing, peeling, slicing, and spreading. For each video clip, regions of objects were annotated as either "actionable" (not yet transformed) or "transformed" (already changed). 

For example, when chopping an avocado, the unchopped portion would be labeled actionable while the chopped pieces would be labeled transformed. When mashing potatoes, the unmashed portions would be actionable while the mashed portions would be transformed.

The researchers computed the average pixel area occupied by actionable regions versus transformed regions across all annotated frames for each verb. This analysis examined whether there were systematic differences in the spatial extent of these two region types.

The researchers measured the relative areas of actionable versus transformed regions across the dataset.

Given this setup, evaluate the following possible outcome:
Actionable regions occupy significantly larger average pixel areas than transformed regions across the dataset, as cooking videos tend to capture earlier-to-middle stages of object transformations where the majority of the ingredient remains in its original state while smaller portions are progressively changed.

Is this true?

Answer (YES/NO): NO